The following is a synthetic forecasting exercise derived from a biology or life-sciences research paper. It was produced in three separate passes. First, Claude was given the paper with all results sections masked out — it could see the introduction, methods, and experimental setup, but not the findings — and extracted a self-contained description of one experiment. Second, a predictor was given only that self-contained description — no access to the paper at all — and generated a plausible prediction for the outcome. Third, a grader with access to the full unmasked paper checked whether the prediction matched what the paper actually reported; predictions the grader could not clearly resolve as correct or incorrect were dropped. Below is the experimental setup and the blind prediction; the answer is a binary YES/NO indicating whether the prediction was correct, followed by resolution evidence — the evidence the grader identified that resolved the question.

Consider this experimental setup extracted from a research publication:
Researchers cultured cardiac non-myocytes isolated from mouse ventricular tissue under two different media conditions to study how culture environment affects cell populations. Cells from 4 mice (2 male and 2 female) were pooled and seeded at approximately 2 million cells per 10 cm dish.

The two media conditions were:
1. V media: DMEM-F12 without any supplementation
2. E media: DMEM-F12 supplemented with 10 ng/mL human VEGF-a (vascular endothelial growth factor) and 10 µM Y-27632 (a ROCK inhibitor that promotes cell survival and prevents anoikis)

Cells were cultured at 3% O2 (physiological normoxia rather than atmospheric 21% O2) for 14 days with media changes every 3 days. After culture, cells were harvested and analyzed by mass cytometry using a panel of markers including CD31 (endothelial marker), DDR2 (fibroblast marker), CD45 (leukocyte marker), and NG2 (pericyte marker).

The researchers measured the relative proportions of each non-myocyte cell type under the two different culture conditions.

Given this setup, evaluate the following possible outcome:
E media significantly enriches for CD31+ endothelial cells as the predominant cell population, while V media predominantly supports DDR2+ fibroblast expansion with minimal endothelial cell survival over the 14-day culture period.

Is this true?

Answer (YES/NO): NO